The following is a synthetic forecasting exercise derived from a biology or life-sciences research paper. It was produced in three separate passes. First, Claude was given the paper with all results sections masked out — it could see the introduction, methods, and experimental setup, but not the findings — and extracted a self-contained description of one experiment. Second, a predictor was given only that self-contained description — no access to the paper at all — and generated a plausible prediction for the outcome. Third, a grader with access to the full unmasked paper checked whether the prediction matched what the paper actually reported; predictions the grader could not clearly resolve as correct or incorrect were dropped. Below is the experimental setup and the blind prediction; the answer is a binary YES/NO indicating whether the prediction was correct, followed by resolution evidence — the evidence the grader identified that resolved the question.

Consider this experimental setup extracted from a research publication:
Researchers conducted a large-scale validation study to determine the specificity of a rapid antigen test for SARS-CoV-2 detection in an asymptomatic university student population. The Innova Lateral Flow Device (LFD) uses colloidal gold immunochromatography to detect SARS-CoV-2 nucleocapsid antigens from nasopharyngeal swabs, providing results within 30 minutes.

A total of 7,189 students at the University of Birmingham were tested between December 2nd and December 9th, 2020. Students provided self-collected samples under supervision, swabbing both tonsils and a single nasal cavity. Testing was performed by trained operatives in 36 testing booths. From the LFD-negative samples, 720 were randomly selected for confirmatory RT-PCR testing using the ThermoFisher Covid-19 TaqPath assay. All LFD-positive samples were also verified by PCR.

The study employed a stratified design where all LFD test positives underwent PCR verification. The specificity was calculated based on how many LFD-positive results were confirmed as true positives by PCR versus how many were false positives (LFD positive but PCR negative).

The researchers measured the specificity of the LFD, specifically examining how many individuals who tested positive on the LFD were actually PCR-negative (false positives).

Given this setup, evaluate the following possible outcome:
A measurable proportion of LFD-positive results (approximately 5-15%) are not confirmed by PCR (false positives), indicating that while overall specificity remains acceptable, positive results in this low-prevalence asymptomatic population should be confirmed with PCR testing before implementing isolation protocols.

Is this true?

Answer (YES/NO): NO